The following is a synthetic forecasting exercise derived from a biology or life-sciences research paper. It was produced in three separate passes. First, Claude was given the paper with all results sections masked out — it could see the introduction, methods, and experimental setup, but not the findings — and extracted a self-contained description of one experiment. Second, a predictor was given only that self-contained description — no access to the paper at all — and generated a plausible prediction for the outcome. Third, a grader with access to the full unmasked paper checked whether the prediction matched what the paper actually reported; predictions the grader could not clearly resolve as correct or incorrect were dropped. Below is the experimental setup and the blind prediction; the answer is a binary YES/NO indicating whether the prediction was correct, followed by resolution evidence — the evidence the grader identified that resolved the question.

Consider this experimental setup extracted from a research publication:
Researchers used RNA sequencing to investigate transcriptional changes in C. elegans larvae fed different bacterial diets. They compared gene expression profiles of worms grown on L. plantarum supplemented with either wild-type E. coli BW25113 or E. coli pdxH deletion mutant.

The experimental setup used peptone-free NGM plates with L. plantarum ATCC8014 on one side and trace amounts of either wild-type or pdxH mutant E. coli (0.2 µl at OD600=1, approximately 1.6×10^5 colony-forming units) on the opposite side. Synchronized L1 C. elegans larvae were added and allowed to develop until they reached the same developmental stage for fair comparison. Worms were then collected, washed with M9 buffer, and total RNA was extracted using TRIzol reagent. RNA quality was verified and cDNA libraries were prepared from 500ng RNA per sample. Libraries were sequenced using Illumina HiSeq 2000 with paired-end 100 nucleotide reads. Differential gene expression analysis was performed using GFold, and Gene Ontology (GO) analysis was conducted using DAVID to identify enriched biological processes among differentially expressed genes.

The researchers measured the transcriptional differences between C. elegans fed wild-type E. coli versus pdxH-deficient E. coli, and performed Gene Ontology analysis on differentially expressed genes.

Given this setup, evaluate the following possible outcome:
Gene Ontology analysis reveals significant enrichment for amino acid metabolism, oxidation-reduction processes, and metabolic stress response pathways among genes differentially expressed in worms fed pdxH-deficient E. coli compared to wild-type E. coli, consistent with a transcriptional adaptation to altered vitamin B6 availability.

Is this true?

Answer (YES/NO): NO